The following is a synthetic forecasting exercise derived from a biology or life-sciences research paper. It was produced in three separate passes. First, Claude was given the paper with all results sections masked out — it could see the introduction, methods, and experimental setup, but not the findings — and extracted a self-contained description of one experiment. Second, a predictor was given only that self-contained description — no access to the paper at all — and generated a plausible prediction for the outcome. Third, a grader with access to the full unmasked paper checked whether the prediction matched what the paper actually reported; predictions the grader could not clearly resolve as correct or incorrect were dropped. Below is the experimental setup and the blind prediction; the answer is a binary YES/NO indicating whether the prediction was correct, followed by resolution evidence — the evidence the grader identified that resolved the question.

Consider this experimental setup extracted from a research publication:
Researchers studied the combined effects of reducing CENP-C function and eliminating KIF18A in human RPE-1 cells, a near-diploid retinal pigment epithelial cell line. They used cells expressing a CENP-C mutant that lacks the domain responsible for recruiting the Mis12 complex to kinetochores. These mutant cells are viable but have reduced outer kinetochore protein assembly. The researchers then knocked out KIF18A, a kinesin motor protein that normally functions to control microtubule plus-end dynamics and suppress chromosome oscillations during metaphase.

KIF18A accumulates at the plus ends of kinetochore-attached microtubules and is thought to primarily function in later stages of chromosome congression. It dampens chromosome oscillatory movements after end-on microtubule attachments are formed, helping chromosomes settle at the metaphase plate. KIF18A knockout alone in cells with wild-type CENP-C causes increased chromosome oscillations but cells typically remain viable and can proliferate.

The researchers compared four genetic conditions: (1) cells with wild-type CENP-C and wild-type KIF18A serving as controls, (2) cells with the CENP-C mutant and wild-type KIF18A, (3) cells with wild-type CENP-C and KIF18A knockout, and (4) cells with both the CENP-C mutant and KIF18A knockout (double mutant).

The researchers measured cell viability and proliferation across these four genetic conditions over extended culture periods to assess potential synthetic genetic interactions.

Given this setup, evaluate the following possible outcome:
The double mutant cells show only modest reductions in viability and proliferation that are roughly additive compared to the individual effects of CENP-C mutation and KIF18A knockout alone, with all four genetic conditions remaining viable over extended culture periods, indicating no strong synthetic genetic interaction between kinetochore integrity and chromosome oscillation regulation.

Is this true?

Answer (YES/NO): NO